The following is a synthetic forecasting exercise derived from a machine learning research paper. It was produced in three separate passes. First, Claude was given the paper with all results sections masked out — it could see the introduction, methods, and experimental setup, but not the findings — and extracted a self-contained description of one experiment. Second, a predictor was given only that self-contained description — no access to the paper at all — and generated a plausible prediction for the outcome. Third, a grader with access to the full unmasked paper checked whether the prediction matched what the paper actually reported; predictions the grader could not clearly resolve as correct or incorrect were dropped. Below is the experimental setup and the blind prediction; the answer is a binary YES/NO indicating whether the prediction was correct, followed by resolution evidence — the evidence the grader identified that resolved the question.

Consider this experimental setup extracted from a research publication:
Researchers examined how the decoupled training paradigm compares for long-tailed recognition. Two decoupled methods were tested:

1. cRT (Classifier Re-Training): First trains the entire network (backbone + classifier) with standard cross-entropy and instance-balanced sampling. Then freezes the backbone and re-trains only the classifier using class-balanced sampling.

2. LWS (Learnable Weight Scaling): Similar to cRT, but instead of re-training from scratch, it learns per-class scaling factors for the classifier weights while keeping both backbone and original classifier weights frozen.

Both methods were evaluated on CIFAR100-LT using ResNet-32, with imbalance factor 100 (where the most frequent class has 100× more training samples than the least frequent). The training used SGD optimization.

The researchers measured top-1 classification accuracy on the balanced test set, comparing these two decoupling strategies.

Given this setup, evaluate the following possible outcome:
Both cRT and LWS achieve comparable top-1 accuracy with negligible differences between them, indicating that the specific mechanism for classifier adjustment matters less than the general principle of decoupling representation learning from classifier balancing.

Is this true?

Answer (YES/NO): YES